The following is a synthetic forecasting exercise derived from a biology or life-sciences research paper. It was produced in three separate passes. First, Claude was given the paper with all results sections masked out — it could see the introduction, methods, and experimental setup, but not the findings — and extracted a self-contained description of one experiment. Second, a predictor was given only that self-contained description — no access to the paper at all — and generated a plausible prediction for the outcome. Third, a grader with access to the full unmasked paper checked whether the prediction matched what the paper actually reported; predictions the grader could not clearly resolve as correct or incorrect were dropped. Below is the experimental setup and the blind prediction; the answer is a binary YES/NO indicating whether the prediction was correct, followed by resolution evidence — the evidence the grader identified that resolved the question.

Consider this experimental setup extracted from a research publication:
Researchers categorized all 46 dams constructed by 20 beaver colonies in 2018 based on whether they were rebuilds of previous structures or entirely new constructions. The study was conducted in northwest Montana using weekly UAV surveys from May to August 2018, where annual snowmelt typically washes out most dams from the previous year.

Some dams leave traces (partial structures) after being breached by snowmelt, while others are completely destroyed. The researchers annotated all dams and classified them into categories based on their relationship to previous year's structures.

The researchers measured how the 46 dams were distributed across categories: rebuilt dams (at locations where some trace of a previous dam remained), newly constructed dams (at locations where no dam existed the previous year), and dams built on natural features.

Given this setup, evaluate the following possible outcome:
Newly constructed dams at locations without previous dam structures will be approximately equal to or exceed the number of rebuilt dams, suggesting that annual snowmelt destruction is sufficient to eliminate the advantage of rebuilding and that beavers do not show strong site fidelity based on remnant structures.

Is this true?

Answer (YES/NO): NO